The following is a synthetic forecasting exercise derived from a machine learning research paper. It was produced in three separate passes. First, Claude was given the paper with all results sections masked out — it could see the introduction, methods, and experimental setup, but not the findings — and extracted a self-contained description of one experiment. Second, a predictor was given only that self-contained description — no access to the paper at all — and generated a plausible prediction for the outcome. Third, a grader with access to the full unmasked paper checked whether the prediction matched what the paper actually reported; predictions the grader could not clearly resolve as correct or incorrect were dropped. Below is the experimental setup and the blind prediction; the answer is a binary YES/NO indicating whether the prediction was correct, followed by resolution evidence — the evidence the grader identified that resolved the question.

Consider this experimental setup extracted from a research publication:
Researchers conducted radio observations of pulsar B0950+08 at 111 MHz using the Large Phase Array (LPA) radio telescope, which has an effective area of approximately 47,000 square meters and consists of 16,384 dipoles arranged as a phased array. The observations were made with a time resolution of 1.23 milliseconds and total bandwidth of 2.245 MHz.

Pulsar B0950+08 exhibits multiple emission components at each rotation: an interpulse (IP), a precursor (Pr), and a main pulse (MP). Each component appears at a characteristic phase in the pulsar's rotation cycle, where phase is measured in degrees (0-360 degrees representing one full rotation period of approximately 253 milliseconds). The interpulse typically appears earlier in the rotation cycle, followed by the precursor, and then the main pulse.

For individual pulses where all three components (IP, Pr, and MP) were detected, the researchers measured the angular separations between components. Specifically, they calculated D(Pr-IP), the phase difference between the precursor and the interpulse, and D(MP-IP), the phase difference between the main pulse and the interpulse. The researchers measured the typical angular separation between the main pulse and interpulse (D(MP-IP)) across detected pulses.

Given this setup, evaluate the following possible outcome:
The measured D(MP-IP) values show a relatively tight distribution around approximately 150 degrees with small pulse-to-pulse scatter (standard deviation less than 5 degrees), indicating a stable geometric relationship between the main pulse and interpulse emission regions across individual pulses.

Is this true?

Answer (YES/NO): NO